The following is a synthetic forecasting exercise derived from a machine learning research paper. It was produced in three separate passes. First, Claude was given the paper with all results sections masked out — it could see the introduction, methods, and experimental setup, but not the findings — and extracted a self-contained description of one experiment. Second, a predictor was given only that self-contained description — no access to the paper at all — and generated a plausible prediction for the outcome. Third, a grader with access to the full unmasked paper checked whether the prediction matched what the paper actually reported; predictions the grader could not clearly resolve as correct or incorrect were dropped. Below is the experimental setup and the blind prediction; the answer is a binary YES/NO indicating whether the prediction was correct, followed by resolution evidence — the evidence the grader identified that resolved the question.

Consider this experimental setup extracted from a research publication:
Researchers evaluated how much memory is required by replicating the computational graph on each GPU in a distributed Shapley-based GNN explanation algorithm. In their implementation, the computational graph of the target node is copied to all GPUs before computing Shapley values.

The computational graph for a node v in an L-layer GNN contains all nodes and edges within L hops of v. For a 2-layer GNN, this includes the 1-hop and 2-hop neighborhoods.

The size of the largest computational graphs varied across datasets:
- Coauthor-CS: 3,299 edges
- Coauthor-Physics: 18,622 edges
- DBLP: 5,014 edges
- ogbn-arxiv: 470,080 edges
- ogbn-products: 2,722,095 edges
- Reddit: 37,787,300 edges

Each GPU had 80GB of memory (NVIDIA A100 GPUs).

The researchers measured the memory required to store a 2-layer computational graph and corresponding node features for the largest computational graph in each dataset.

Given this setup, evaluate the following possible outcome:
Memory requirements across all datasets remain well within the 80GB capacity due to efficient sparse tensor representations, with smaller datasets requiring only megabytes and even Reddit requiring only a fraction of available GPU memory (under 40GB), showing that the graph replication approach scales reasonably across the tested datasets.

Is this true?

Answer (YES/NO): YES